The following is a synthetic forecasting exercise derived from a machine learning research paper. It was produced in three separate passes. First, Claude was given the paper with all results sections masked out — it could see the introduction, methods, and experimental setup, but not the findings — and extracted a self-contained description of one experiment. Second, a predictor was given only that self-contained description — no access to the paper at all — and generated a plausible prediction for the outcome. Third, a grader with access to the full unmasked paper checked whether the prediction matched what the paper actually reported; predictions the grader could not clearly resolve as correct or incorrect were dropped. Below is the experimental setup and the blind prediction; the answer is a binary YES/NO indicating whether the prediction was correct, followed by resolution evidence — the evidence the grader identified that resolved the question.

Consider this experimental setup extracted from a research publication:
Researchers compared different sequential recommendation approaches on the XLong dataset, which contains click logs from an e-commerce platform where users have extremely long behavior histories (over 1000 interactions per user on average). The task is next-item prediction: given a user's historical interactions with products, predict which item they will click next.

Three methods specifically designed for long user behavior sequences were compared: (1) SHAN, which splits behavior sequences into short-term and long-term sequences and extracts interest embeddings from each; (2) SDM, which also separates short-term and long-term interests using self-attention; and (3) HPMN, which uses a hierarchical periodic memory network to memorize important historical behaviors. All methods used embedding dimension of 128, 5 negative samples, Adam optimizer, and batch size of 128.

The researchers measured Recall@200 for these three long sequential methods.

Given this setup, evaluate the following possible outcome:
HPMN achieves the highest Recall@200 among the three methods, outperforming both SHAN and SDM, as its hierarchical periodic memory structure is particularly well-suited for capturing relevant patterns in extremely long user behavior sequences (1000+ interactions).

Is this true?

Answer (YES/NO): YES